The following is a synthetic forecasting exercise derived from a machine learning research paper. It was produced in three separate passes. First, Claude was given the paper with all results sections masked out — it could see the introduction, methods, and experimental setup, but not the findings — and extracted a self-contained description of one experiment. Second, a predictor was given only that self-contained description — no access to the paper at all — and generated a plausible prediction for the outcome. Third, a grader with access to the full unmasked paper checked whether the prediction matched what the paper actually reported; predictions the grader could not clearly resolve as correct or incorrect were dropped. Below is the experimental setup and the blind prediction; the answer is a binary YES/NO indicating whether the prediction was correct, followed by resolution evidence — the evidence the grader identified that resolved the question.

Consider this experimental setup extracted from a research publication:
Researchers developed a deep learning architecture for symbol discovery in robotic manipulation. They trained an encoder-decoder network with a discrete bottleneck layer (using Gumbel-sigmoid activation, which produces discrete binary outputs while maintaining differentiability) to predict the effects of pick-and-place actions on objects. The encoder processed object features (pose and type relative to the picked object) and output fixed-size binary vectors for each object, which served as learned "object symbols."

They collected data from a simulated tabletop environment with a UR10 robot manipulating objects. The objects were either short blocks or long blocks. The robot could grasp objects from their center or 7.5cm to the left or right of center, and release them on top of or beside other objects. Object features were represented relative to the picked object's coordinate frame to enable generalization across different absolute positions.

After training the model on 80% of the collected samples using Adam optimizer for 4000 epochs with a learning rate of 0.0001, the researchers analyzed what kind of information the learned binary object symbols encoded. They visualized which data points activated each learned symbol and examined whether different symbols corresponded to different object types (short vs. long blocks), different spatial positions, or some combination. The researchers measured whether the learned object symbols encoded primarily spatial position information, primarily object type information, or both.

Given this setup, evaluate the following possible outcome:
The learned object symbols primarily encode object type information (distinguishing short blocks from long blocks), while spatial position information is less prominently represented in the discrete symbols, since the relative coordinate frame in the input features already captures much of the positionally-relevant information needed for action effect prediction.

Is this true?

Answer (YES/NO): NO